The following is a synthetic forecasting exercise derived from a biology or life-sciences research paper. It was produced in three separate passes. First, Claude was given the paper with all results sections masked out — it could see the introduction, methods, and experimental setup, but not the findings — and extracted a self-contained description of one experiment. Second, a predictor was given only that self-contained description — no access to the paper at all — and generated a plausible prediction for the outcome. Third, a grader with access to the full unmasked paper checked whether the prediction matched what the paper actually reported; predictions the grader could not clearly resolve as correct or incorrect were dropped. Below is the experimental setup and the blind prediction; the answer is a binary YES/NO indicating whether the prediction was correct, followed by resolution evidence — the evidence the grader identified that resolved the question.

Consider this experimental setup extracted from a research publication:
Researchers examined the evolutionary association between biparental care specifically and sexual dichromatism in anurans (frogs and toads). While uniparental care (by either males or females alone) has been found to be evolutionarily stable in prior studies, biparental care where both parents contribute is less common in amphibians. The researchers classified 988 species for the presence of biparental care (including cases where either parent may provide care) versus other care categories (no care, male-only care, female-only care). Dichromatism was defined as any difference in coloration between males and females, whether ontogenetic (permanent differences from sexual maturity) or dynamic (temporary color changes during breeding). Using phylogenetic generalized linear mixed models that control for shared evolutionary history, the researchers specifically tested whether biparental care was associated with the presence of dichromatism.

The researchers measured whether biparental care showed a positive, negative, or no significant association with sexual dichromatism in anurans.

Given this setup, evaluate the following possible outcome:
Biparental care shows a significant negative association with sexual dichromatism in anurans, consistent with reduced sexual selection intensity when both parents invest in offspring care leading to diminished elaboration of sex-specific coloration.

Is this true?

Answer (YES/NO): NO